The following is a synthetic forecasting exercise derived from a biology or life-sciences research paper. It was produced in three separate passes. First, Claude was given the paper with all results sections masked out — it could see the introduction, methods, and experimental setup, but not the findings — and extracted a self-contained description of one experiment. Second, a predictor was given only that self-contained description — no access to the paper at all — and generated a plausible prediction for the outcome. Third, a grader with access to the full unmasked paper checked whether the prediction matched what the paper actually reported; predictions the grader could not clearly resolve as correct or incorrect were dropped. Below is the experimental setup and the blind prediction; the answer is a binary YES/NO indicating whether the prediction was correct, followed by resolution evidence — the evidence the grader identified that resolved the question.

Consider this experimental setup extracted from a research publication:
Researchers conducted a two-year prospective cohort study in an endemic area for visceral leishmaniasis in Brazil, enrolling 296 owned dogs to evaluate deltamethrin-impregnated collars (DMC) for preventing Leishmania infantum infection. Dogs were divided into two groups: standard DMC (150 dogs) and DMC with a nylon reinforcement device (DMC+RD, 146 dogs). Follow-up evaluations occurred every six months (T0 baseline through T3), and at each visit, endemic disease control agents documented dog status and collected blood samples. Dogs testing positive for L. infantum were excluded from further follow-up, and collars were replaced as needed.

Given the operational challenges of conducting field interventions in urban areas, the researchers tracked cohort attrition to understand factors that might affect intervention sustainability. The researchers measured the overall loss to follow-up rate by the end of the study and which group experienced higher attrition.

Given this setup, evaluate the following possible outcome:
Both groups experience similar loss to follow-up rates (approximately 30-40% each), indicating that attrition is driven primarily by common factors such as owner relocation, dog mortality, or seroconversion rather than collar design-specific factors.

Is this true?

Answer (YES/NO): NO